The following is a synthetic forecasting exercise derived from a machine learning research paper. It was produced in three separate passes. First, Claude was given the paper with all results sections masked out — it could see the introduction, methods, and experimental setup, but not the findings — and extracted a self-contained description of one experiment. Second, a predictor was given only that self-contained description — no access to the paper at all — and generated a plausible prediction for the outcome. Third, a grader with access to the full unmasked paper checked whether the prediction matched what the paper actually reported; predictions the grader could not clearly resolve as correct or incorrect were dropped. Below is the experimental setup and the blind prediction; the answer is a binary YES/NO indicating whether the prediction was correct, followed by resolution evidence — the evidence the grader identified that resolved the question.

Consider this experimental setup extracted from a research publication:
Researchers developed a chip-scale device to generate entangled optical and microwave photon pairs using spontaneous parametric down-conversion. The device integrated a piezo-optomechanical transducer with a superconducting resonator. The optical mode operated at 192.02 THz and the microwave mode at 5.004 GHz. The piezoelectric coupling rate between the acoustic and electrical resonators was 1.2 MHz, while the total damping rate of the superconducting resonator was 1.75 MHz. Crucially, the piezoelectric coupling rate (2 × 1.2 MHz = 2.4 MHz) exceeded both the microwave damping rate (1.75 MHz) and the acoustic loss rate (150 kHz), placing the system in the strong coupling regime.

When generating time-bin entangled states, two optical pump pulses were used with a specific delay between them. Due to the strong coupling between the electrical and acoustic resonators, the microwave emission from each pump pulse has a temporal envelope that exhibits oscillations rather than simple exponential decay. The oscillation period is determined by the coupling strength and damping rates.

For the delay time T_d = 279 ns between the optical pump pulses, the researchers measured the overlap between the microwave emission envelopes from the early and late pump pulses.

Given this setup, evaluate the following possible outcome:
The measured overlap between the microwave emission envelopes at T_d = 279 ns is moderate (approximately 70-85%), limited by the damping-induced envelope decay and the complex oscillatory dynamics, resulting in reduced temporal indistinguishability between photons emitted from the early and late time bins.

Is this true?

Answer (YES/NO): NO